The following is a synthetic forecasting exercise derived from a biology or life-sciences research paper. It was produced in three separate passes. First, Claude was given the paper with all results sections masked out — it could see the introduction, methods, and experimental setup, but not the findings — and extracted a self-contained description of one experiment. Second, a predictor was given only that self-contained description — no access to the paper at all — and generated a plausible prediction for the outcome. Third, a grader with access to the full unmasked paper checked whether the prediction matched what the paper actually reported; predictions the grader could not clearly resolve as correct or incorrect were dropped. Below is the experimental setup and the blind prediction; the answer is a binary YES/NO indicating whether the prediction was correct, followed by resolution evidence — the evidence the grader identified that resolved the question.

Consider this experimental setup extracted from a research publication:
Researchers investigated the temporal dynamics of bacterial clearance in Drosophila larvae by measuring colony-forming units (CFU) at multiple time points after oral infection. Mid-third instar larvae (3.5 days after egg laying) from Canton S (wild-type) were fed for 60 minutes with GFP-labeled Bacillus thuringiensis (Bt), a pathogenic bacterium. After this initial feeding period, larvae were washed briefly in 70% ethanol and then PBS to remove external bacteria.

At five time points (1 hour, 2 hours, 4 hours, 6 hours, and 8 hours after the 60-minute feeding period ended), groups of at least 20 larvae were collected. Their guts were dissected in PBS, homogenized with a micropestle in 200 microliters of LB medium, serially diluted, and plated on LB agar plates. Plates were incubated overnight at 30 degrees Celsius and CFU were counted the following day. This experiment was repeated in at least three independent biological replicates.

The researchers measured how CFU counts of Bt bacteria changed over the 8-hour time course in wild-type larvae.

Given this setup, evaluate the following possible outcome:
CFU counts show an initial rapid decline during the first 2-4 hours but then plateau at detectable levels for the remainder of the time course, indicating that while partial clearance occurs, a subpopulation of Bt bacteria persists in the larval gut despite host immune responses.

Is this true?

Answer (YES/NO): NO